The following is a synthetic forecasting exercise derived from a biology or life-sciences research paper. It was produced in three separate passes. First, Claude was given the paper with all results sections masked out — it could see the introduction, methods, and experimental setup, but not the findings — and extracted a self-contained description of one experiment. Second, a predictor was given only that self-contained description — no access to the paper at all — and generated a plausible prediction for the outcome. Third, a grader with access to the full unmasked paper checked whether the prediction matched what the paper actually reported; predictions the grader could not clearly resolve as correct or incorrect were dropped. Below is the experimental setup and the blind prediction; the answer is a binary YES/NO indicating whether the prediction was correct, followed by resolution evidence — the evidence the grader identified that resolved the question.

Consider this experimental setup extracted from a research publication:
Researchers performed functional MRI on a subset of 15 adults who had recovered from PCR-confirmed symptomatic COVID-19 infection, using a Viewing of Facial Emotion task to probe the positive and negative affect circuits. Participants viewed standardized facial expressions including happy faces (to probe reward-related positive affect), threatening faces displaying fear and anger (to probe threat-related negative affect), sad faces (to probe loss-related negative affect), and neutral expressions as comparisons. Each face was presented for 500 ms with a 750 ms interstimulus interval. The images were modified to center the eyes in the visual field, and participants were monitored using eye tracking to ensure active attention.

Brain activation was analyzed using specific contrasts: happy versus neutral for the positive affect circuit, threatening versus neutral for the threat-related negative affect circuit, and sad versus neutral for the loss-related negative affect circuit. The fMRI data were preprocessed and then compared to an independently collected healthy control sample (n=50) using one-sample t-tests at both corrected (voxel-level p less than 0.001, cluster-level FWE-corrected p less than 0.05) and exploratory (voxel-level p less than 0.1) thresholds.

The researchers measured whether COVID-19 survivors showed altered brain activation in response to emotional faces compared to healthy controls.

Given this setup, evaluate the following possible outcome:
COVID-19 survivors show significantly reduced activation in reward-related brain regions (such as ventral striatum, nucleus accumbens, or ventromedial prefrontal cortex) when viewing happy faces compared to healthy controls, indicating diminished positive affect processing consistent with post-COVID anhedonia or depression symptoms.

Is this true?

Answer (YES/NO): NO